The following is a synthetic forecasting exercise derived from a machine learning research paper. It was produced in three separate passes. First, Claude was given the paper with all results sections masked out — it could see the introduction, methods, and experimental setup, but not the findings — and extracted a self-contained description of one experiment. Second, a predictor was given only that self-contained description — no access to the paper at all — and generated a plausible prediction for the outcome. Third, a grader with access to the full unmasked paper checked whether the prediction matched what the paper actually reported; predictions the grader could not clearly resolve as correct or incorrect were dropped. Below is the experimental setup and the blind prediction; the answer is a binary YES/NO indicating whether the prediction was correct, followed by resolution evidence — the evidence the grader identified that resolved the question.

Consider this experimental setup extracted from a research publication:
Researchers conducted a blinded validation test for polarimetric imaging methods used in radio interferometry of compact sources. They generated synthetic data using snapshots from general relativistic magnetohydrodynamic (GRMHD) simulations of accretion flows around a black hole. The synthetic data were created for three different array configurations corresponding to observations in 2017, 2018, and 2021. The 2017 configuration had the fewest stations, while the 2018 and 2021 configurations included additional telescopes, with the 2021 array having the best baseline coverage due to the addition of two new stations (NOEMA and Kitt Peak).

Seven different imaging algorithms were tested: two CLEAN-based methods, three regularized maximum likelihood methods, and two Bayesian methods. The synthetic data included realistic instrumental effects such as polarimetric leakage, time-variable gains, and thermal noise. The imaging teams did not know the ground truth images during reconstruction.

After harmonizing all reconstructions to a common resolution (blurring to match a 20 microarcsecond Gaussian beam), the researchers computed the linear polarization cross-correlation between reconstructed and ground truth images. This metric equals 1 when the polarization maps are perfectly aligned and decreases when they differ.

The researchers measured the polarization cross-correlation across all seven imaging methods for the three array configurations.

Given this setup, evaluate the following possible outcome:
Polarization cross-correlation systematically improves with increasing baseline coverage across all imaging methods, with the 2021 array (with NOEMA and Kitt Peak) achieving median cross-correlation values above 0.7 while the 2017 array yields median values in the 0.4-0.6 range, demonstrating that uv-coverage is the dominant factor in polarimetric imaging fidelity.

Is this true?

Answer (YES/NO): NO